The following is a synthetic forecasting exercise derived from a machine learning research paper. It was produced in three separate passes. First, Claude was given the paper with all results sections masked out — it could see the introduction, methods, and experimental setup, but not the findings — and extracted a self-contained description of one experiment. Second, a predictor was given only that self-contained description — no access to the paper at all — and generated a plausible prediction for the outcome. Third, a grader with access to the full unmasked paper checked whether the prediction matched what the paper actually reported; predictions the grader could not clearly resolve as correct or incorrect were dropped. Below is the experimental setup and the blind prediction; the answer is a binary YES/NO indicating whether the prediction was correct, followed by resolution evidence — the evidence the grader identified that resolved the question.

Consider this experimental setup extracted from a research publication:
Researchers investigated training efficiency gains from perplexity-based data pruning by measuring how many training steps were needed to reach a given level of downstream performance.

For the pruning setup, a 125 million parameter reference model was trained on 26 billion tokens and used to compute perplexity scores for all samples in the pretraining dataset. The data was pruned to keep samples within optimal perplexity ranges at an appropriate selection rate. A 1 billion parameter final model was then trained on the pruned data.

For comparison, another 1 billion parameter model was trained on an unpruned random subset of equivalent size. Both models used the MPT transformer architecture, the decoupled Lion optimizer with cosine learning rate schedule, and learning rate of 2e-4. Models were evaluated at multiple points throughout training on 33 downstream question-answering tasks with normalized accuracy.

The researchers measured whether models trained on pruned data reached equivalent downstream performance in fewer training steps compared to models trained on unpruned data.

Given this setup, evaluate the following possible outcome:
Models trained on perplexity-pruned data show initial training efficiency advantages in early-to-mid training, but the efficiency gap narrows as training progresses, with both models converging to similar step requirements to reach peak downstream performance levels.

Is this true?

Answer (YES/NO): NO